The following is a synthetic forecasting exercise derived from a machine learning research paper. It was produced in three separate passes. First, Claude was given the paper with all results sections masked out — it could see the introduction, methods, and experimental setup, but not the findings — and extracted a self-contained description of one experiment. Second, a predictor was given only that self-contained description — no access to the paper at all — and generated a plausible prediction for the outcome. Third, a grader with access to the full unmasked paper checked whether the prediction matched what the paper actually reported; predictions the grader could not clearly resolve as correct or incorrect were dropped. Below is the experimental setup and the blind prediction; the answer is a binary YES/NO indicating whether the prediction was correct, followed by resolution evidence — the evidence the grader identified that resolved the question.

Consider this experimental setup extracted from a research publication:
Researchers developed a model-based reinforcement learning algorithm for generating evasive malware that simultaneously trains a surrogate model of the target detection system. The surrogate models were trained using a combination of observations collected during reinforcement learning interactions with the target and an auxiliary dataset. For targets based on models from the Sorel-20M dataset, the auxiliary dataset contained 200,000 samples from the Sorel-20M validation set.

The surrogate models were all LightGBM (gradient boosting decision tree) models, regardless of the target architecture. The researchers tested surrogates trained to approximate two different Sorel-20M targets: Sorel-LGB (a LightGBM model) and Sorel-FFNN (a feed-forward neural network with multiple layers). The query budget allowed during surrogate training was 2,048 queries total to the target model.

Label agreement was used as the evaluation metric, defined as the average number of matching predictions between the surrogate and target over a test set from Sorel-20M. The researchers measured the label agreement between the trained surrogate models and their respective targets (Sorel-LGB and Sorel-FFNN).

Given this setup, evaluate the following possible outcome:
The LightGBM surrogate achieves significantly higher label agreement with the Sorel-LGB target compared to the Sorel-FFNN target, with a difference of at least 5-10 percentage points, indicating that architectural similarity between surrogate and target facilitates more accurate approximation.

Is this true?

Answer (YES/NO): NO